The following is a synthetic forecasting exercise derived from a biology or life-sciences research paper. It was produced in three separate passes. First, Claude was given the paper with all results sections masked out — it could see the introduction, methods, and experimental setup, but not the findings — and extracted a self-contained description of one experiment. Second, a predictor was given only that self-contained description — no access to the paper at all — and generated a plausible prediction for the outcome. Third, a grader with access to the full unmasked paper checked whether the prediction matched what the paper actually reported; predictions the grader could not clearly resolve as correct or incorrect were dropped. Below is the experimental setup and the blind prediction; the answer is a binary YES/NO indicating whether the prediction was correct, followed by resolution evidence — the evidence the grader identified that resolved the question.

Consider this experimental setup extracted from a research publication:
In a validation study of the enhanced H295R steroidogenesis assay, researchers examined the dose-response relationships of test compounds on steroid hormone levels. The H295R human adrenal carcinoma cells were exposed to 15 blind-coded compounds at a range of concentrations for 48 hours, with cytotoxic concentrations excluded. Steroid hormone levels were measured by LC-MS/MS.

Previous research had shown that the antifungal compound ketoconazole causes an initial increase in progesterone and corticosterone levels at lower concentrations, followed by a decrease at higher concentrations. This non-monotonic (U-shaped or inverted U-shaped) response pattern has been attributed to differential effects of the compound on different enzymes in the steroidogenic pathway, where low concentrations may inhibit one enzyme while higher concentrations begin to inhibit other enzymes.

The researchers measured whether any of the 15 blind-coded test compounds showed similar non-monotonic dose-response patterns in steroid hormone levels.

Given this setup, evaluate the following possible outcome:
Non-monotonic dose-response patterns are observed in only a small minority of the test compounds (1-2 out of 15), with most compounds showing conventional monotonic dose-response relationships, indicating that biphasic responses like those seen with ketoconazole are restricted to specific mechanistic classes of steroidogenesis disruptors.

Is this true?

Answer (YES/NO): NO